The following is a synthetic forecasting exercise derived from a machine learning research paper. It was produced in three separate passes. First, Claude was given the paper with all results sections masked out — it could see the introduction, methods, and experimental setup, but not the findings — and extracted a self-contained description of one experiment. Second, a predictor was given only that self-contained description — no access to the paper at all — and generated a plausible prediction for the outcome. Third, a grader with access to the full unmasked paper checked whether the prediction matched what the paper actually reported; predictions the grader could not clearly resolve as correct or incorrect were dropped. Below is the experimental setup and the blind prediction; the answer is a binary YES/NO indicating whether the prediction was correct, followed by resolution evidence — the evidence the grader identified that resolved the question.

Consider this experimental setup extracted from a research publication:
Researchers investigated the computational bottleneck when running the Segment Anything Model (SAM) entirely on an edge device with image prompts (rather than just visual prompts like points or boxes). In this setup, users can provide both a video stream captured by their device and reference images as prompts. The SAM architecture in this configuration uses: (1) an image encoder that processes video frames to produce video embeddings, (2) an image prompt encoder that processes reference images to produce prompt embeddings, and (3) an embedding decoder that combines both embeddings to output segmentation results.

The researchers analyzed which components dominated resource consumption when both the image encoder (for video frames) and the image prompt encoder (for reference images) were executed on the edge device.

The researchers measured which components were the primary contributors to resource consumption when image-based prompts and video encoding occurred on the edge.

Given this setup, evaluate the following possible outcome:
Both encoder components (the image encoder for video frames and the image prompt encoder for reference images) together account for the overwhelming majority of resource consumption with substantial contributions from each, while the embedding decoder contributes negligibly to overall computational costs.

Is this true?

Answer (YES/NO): NO